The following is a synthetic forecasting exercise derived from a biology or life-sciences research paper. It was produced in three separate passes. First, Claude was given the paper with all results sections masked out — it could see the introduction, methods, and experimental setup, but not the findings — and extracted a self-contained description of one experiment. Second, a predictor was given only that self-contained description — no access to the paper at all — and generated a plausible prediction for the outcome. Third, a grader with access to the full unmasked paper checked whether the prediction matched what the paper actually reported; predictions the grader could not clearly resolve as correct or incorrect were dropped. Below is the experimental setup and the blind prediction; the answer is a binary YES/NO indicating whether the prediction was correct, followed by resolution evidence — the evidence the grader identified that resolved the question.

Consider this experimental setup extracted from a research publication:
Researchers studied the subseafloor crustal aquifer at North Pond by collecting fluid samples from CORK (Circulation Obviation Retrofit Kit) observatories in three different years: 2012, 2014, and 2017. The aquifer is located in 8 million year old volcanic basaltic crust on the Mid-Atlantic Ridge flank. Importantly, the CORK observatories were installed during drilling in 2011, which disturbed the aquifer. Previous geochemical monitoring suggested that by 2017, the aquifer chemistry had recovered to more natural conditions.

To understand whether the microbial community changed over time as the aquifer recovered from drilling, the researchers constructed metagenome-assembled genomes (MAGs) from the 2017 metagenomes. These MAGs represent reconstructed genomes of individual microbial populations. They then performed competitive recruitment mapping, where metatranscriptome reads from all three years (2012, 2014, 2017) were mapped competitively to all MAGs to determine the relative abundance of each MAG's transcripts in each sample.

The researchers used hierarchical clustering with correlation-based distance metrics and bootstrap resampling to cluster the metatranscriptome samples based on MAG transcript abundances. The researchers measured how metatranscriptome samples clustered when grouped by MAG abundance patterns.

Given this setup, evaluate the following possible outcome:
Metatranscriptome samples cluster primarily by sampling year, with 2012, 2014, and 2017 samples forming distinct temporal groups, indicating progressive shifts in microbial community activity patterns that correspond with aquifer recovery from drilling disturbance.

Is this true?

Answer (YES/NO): NO